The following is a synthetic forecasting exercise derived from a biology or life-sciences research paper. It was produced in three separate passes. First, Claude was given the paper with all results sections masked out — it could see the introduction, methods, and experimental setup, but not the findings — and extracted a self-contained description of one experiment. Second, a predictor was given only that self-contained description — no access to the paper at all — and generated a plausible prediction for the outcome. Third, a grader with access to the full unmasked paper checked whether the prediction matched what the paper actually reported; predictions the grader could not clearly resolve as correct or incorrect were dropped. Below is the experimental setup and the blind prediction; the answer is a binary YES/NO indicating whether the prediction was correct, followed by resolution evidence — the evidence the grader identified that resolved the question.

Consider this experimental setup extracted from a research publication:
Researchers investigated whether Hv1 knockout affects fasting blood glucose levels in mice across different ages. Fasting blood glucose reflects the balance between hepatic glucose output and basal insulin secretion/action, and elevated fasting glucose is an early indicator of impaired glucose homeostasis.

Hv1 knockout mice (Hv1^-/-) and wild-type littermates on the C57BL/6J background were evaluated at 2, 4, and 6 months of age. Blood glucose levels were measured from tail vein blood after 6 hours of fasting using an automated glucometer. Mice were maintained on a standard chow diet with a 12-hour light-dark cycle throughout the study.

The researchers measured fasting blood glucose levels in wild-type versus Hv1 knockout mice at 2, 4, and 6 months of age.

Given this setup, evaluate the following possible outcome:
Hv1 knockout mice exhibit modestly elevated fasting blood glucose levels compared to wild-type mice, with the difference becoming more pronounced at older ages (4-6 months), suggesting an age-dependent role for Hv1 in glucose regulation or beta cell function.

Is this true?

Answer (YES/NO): NO